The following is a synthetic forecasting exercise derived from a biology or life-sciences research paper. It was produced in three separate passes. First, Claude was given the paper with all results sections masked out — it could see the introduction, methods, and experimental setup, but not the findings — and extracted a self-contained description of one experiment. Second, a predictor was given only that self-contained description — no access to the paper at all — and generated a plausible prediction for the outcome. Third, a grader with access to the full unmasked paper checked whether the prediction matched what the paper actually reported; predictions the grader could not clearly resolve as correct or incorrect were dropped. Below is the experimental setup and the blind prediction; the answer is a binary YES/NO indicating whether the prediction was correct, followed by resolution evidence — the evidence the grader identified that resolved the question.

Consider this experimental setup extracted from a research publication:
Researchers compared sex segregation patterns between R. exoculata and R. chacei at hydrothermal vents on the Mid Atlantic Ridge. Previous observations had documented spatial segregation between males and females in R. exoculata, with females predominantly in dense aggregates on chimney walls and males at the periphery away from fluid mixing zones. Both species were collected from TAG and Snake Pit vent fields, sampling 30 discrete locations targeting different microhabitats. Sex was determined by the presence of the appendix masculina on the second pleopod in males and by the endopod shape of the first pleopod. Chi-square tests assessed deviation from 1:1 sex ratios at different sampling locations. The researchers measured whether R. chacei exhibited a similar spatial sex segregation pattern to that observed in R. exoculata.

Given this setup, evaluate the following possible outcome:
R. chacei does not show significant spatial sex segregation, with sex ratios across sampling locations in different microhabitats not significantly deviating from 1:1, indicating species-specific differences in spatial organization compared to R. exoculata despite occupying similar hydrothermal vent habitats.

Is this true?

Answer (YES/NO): YES